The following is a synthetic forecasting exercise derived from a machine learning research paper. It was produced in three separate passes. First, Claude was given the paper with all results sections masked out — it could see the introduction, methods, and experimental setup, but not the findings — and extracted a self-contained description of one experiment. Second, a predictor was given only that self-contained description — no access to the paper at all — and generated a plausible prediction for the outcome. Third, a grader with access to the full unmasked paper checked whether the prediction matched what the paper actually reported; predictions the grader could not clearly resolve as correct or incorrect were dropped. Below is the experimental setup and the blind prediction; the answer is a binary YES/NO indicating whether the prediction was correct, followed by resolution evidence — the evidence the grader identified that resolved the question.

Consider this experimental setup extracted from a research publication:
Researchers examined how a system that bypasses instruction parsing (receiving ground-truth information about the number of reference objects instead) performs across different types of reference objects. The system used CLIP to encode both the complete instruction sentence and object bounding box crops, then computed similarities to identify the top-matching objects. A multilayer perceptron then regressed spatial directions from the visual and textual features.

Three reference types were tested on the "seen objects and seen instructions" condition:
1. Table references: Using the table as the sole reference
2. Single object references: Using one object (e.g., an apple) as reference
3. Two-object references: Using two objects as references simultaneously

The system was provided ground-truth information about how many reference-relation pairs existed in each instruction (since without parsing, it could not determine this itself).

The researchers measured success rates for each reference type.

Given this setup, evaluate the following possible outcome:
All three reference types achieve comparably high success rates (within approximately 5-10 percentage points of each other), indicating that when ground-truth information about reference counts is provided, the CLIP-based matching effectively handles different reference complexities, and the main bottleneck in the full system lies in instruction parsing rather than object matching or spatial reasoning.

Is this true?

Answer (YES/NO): NO